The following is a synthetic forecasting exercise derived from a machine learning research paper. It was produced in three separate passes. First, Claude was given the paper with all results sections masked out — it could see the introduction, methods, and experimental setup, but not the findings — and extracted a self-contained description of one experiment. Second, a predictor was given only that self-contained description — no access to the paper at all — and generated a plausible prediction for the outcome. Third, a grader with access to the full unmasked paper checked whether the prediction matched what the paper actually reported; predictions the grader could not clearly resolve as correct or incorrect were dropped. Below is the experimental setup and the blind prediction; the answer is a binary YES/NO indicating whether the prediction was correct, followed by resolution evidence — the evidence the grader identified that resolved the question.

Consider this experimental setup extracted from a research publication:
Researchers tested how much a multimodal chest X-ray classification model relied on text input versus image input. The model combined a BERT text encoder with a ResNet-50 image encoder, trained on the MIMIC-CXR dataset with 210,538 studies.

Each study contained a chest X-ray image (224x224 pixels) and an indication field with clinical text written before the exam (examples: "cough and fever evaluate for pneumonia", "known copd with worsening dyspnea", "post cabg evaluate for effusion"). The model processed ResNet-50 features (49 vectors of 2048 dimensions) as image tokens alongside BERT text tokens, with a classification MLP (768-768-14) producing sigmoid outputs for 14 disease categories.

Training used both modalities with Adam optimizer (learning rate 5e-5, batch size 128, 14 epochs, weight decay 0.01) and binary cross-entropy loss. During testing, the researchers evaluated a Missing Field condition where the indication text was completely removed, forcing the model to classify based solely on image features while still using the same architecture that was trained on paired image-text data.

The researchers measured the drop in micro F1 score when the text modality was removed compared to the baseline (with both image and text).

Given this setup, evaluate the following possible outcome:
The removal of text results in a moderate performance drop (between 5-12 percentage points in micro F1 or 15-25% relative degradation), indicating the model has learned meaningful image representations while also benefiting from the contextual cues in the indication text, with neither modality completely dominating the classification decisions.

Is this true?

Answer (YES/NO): YES